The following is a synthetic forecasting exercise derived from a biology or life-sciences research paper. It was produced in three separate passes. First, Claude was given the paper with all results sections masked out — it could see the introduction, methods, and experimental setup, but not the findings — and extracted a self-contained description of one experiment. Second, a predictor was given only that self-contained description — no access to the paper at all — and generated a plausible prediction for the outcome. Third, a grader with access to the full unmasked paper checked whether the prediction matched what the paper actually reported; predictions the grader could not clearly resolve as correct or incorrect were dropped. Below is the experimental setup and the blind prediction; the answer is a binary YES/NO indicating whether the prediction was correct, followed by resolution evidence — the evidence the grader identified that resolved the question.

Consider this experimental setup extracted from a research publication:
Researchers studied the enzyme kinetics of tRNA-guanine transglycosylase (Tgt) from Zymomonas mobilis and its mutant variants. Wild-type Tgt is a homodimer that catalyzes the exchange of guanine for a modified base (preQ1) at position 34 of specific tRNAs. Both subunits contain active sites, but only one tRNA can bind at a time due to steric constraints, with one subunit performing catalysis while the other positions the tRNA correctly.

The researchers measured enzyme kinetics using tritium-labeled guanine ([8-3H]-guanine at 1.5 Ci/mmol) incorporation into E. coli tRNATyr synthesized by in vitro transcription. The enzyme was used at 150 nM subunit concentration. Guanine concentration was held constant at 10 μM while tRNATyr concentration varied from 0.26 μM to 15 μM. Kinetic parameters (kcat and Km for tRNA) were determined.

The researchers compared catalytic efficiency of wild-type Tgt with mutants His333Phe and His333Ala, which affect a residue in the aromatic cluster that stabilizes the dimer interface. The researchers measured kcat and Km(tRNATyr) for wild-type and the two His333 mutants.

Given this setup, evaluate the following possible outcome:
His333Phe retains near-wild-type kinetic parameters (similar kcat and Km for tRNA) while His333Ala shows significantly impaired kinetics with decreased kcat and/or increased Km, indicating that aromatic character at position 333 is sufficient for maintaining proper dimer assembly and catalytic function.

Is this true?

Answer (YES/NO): NO